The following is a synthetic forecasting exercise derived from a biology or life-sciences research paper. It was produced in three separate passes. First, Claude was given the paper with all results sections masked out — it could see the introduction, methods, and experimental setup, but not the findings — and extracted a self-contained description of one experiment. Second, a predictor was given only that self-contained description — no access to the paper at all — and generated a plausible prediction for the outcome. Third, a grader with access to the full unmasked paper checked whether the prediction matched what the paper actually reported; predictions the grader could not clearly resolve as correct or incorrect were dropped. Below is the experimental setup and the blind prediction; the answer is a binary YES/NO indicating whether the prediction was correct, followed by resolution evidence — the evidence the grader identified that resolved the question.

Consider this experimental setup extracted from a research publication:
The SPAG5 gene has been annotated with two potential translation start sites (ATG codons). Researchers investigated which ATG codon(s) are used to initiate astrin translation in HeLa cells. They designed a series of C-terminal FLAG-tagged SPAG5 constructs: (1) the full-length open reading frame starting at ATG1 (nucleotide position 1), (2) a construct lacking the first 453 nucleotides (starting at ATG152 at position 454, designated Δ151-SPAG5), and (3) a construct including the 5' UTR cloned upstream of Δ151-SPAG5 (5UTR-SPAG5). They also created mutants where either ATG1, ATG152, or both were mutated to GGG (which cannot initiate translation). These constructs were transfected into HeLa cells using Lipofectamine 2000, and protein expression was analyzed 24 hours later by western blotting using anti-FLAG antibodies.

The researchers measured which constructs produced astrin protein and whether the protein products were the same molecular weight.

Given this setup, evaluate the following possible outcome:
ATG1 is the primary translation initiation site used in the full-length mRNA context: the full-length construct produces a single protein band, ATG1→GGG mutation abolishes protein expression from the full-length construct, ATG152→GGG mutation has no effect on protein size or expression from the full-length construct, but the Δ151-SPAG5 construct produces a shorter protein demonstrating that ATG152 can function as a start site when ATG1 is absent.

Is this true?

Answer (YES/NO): NO